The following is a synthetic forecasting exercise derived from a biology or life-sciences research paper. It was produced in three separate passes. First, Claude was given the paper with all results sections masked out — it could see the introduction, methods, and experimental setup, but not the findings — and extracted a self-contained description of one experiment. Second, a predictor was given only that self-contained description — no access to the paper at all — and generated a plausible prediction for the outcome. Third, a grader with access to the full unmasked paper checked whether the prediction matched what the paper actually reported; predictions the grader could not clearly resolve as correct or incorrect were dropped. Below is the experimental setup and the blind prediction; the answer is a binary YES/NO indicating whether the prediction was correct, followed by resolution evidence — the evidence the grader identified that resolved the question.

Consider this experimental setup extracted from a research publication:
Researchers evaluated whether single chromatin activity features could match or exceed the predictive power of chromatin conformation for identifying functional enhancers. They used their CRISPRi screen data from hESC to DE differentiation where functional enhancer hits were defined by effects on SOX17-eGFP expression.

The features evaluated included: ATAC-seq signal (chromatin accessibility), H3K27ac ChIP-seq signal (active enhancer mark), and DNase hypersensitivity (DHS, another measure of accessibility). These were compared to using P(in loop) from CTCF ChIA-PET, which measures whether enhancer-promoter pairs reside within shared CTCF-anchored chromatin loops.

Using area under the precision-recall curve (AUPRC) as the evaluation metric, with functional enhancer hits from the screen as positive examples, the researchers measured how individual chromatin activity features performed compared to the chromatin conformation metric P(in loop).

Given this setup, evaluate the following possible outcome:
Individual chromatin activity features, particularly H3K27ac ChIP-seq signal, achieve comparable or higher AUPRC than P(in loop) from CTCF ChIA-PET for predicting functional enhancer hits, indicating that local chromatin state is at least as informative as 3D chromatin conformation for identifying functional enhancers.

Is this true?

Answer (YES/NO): NO